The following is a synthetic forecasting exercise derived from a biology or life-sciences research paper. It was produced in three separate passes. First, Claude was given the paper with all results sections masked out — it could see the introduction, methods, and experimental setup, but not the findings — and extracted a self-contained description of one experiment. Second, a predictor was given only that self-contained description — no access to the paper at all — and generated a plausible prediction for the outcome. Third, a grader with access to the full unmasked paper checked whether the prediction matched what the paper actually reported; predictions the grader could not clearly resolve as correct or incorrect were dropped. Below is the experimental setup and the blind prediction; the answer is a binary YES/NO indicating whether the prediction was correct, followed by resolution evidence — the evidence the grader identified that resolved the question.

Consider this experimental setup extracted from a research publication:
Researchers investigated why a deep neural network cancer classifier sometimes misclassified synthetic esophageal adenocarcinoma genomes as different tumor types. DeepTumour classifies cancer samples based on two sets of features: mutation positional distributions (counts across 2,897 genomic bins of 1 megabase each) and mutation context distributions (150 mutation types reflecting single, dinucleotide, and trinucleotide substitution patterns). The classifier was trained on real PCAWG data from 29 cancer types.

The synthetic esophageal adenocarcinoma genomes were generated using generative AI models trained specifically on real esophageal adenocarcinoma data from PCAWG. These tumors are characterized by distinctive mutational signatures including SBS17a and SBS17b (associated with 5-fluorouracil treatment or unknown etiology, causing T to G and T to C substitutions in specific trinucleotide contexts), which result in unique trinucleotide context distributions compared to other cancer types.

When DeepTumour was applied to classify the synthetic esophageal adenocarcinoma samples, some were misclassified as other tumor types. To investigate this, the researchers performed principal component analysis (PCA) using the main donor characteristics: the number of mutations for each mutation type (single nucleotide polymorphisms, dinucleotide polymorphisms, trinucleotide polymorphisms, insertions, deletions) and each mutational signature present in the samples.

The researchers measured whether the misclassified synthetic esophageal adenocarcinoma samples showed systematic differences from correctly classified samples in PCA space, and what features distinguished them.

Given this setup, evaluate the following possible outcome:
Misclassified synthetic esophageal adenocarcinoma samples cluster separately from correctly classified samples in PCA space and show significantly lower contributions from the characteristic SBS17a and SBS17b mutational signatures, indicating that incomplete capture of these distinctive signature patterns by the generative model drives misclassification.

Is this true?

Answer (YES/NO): NO